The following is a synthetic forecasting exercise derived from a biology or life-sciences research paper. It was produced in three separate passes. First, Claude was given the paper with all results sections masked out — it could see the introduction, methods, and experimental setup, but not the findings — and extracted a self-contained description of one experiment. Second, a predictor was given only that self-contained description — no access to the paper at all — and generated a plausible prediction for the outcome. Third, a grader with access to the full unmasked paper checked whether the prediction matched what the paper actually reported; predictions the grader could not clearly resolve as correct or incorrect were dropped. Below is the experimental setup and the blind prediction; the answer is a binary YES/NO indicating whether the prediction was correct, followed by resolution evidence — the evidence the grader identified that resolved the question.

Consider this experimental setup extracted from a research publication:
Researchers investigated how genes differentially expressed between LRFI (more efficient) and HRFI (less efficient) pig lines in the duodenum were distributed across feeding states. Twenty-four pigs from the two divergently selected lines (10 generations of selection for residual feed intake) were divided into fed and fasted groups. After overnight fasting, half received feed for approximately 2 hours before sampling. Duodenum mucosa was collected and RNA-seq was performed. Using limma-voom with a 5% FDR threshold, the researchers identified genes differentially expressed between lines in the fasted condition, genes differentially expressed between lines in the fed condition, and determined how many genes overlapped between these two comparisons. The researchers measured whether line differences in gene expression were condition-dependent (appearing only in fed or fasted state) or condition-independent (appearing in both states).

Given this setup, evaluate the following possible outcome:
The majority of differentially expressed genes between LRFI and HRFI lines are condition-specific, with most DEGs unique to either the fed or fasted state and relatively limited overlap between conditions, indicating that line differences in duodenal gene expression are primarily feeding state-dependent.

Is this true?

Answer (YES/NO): NO